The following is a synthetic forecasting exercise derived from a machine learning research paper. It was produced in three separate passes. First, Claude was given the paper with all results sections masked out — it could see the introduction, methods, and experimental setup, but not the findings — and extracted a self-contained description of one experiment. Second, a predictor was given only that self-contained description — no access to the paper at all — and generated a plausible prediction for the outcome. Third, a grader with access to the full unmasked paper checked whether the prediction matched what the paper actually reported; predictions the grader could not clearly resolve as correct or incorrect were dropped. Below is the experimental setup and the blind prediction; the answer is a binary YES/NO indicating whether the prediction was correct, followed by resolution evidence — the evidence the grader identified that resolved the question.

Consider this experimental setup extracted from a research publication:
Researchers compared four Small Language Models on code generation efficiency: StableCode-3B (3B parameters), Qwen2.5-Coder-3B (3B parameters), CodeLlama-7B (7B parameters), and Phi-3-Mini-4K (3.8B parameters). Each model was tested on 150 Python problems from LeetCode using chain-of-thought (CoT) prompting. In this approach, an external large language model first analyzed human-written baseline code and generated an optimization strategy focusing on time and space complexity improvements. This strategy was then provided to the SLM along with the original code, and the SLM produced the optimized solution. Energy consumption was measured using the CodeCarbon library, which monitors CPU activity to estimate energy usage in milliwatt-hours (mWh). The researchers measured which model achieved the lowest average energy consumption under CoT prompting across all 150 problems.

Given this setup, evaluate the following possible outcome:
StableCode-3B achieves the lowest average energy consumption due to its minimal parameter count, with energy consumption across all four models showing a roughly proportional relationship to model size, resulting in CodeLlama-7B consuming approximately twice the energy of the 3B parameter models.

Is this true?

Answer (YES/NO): NO